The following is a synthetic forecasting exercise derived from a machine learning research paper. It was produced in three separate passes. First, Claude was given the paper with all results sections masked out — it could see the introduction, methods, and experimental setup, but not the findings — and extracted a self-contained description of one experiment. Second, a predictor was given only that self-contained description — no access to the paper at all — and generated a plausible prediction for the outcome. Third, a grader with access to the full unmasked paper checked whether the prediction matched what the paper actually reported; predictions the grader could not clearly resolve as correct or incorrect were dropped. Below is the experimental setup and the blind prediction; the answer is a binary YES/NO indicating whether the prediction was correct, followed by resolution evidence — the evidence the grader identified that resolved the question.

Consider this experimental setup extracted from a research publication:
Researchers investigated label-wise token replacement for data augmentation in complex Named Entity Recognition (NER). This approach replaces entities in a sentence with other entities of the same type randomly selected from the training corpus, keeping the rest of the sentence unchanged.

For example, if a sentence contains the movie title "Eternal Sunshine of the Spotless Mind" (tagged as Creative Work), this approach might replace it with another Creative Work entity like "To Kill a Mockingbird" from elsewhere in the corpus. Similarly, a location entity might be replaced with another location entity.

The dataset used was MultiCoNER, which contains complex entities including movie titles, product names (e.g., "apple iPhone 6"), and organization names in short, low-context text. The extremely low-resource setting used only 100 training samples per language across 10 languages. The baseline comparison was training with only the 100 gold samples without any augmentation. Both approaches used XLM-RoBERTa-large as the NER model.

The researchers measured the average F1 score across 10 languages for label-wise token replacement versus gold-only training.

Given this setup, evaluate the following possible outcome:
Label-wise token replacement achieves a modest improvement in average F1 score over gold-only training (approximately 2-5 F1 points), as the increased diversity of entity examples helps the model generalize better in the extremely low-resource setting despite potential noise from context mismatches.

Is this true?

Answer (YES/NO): NO